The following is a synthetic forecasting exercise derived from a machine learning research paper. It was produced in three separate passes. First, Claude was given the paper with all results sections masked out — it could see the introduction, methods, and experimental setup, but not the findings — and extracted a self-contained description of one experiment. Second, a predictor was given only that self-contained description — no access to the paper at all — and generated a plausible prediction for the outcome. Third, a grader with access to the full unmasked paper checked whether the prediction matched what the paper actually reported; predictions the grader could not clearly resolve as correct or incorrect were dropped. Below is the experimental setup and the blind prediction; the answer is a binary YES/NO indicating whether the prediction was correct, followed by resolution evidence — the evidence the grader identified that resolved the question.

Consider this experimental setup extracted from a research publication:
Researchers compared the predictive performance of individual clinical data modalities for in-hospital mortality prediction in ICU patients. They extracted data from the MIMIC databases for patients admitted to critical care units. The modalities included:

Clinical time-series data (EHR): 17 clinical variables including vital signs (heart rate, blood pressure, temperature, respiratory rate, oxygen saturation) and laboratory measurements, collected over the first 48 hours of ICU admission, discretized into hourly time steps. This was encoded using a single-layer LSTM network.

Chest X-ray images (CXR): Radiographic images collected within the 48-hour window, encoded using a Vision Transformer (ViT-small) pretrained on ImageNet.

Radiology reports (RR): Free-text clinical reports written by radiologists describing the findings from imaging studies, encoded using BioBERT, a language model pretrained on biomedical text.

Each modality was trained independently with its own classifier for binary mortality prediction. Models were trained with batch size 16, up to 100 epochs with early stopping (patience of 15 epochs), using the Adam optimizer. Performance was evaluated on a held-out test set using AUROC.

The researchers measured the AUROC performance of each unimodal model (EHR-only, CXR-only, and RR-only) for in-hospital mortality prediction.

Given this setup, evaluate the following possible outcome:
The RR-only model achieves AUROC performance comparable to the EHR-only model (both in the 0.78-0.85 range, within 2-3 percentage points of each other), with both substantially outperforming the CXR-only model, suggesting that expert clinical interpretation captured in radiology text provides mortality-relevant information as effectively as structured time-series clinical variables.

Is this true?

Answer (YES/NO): NO